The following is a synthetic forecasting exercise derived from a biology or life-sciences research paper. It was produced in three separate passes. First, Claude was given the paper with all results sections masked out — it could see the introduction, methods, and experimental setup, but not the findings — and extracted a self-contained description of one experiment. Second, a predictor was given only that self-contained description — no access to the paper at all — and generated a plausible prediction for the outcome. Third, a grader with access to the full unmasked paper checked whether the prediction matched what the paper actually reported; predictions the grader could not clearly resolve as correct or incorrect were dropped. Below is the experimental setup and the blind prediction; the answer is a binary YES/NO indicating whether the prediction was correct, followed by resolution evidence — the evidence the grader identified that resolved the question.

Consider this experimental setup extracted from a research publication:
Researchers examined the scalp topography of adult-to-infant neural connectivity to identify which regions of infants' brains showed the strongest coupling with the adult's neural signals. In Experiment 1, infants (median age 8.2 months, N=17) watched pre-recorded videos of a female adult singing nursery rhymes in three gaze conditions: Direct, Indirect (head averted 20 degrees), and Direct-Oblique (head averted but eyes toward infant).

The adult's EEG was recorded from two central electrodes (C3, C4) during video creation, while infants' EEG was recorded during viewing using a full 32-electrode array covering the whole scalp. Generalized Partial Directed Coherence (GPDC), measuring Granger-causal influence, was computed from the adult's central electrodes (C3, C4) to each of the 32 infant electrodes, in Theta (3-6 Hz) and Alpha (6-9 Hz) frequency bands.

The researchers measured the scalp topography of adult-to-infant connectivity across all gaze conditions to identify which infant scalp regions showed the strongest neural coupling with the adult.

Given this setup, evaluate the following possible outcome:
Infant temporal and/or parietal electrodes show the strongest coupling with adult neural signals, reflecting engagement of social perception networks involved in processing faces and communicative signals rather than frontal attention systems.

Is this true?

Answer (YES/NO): NO